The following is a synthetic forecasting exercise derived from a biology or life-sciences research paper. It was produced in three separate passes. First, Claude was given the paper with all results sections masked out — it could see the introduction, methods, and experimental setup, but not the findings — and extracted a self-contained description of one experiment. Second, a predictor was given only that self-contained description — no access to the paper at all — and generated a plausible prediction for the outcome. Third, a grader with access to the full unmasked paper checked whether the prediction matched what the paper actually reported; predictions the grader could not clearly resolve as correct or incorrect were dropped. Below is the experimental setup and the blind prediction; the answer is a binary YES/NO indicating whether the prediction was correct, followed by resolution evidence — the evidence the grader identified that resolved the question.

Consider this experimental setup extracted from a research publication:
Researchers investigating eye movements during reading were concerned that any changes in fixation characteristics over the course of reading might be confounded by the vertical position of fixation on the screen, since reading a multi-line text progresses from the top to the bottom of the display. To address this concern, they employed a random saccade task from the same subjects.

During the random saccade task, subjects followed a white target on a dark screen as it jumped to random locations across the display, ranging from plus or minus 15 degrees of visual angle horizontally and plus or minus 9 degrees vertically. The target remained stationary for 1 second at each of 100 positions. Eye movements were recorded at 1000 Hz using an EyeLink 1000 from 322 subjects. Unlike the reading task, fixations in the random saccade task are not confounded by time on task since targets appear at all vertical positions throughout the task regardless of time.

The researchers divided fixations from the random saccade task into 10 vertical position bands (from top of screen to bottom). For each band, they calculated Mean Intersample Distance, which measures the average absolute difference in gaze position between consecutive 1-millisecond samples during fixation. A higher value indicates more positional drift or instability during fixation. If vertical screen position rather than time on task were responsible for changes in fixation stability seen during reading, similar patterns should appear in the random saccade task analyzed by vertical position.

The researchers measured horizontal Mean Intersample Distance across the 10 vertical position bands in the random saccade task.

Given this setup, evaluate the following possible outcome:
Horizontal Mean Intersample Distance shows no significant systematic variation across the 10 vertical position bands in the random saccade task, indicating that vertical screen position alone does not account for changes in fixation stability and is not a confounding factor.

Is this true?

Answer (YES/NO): NO